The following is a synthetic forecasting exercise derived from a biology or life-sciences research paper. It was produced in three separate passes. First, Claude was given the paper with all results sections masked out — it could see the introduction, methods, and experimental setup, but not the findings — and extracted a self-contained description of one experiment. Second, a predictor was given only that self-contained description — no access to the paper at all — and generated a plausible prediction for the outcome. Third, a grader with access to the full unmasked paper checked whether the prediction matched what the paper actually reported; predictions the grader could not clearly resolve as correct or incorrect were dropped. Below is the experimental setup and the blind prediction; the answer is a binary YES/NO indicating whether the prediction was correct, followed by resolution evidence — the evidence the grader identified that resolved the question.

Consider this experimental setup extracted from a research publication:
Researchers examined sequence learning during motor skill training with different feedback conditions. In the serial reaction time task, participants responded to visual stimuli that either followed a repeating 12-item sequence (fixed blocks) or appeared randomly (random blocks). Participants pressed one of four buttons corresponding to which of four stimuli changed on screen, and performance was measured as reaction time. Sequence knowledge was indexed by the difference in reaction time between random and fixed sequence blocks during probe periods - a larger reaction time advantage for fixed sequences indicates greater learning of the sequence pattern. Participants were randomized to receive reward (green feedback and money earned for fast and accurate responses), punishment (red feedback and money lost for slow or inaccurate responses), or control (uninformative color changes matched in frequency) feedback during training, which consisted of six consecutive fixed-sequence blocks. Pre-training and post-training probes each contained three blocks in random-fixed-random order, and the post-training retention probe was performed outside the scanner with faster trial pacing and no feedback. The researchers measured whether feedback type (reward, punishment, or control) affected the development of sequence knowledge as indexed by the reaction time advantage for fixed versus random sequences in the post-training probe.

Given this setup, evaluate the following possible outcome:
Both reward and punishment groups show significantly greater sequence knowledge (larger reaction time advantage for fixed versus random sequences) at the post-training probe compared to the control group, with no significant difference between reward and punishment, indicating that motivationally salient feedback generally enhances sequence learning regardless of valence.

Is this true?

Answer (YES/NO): NO